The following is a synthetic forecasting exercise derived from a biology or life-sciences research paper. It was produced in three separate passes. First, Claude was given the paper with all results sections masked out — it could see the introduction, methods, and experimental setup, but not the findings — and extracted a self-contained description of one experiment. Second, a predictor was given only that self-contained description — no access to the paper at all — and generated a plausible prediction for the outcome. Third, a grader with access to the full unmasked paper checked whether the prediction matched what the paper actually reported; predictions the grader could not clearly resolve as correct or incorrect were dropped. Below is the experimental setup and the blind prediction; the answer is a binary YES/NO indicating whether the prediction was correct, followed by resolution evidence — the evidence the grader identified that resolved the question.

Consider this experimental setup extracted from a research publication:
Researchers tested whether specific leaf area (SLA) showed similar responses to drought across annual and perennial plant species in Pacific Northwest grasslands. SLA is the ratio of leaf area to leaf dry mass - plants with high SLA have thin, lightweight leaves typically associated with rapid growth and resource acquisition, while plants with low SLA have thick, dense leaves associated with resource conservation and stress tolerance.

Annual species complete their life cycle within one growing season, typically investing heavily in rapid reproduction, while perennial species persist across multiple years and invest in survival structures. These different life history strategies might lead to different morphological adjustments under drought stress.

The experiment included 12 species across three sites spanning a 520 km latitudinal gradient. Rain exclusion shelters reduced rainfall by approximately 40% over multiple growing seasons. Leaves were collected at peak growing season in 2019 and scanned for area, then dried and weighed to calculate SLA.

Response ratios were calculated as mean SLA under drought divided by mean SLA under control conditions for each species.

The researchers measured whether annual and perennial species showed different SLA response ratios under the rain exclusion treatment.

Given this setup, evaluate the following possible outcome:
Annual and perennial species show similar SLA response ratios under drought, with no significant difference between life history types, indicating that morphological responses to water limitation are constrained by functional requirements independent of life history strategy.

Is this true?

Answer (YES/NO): YES